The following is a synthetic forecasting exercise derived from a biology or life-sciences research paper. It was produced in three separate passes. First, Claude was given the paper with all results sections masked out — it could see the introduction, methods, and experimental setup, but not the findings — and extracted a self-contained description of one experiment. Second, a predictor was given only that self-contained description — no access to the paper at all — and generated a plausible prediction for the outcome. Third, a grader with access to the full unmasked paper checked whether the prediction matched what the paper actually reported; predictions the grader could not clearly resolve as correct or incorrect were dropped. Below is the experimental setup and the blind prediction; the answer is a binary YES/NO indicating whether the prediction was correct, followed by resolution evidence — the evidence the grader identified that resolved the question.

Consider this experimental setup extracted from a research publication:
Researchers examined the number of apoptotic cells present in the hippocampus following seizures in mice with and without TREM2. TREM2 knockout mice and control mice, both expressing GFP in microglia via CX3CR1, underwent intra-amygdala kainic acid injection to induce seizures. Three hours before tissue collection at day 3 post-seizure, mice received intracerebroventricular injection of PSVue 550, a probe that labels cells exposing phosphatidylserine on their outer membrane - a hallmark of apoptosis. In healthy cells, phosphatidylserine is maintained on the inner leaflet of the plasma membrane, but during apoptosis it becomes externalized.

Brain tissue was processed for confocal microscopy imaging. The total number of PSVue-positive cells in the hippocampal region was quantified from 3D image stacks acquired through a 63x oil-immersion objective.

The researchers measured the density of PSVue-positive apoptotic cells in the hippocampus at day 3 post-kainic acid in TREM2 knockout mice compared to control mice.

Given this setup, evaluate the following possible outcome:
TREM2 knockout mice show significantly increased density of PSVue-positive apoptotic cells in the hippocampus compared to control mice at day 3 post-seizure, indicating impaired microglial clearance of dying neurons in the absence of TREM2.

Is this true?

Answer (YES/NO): NO